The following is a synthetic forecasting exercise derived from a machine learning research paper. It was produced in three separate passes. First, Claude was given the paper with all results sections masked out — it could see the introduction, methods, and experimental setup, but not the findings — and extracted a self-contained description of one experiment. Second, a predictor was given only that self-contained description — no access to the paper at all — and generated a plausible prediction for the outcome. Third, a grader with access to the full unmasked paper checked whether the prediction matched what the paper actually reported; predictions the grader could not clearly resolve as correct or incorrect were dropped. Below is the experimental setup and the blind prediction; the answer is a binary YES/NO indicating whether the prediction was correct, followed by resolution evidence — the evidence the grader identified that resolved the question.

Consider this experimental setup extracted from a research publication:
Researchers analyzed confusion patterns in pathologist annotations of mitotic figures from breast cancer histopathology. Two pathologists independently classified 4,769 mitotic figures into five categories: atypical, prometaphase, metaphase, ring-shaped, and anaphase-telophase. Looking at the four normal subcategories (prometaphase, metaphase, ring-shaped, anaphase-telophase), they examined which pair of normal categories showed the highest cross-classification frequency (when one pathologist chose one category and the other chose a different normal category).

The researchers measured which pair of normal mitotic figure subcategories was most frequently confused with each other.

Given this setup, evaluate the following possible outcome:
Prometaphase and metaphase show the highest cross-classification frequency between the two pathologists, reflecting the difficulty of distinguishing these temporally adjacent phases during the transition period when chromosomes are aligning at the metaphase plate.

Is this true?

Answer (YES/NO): YES